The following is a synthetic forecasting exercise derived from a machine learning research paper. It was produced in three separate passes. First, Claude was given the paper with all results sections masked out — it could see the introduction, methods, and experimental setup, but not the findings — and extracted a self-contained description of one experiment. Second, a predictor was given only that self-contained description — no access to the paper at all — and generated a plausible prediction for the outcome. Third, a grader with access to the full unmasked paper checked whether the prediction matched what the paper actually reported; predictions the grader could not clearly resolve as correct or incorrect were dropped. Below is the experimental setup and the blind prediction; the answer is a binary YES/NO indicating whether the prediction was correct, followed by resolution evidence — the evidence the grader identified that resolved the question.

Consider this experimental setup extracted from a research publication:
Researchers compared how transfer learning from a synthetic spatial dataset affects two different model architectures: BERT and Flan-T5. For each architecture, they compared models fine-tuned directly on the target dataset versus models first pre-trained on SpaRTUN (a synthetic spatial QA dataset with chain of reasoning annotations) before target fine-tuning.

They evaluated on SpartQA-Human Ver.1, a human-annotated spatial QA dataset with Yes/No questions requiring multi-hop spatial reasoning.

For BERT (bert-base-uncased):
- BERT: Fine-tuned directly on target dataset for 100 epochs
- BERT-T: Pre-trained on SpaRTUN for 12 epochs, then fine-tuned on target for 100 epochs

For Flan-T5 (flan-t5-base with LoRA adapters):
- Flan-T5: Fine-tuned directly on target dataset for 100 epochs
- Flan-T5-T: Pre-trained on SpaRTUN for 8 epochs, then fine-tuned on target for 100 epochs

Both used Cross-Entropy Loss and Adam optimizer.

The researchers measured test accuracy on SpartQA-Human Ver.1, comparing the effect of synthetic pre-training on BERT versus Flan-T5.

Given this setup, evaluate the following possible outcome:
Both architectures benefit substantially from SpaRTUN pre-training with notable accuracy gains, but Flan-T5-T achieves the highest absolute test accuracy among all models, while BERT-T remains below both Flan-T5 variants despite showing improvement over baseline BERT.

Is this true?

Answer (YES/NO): NO